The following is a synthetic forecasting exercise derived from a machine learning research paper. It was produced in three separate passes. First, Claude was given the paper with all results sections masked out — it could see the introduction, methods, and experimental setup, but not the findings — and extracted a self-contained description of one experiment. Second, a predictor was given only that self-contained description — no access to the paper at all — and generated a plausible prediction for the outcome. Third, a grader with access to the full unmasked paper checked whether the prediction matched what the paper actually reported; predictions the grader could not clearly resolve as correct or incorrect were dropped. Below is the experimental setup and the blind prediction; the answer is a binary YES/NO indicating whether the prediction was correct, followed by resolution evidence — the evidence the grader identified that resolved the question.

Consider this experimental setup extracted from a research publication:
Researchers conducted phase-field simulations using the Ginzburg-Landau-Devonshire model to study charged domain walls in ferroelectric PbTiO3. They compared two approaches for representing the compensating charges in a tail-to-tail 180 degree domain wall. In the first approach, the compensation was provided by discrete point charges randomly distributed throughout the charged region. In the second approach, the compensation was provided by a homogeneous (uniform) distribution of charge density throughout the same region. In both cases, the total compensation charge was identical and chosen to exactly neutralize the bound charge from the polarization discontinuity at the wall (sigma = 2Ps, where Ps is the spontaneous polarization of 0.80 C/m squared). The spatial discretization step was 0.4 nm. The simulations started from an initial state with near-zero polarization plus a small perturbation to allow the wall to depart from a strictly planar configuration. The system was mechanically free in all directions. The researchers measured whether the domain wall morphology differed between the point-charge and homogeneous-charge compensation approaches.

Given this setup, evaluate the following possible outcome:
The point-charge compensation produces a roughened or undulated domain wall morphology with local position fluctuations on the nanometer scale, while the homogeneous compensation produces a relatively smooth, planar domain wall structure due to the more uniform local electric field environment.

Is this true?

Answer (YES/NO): NO